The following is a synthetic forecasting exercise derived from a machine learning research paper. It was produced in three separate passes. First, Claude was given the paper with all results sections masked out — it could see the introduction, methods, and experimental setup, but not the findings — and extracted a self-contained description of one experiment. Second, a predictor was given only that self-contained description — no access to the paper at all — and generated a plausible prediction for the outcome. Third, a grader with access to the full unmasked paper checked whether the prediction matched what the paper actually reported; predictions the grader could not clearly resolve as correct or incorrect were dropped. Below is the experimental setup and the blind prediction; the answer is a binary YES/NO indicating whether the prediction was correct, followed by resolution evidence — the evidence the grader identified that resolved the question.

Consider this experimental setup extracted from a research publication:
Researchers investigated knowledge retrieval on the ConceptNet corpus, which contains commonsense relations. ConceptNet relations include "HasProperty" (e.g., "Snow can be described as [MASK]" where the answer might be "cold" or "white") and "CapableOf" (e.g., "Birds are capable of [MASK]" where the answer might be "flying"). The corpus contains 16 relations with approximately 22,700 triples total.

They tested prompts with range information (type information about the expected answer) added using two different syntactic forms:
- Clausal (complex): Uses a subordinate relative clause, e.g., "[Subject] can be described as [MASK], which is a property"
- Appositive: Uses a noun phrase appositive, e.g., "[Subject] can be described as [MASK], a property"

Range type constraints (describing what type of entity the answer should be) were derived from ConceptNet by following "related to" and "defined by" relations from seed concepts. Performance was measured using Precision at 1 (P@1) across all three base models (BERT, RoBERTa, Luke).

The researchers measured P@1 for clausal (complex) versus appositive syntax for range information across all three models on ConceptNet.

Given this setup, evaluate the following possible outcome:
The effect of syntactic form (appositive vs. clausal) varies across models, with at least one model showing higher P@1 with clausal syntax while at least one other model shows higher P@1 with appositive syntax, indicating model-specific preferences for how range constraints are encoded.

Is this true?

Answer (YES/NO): NO